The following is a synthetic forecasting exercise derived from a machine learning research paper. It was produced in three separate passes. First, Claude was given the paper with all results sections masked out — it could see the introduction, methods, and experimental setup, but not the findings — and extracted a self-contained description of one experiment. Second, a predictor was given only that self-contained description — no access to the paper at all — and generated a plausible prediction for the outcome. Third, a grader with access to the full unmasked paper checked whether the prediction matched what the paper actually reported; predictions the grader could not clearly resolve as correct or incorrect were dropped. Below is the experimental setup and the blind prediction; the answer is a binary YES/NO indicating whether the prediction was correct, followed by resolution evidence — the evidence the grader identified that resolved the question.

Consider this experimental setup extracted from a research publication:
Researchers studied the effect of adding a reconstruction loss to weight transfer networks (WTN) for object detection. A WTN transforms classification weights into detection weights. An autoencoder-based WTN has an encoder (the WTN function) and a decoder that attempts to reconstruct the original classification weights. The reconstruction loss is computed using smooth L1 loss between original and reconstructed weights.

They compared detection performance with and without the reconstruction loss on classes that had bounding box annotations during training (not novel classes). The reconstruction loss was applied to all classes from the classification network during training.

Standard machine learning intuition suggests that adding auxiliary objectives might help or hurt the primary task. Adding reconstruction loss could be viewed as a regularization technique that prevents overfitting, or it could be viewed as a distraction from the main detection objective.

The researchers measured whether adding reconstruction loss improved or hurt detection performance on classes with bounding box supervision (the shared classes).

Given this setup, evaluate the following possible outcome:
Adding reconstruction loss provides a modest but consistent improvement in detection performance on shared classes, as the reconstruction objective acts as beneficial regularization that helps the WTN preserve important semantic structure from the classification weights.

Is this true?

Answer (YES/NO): YES